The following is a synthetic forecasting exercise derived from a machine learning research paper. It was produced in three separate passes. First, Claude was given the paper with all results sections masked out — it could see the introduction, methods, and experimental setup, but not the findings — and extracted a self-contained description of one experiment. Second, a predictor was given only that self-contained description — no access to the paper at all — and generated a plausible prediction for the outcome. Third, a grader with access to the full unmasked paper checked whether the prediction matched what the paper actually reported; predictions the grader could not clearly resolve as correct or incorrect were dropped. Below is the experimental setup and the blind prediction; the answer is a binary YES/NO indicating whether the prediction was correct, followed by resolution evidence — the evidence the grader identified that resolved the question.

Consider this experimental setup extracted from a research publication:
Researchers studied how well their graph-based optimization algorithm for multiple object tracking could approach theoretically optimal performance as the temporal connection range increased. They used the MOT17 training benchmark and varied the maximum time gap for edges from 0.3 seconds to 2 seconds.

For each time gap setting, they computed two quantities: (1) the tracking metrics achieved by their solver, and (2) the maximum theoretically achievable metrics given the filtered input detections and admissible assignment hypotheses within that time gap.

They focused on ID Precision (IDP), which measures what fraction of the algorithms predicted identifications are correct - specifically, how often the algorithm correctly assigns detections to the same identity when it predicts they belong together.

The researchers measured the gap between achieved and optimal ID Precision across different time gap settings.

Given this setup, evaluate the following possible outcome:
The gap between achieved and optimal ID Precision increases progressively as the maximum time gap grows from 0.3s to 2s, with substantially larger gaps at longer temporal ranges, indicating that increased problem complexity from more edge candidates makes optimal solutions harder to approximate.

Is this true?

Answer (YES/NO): NO